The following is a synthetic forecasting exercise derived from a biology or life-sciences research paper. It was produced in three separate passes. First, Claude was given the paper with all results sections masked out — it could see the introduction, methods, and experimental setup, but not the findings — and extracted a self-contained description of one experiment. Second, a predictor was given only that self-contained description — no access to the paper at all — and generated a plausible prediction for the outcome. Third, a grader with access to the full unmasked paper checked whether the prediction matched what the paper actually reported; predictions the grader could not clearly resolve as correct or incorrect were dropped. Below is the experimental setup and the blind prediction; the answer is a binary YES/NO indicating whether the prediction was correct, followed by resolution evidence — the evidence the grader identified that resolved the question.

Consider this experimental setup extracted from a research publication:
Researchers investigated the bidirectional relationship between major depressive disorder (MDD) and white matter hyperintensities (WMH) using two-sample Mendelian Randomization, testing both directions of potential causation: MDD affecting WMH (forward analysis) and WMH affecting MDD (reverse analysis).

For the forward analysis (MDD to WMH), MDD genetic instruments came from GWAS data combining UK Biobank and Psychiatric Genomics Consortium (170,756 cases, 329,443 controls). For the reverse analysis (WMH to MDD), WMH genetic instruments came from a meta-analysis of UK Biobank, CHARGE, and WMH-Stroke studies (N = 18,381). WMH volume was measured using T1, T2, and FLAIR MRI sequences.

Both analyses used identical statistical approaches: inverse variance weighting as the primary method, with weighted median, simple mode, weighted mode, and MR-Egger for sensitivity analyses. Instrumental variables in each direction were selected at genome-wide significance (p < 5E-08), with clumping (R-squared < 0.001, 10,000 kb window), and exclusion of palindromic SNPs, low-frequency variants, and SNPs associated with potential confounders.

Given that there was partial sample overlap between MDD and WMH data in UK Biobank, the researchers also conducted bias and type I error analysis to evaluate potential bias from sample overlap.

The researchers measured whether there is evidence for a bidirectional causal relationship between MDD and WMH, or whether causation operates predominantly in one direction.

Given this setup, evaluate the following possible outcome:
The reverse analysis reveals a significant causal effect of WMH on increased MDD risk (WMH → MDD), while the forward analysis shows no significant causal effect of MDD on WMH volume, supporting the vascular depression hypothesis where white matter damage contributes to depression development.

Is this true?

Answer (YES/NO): NO